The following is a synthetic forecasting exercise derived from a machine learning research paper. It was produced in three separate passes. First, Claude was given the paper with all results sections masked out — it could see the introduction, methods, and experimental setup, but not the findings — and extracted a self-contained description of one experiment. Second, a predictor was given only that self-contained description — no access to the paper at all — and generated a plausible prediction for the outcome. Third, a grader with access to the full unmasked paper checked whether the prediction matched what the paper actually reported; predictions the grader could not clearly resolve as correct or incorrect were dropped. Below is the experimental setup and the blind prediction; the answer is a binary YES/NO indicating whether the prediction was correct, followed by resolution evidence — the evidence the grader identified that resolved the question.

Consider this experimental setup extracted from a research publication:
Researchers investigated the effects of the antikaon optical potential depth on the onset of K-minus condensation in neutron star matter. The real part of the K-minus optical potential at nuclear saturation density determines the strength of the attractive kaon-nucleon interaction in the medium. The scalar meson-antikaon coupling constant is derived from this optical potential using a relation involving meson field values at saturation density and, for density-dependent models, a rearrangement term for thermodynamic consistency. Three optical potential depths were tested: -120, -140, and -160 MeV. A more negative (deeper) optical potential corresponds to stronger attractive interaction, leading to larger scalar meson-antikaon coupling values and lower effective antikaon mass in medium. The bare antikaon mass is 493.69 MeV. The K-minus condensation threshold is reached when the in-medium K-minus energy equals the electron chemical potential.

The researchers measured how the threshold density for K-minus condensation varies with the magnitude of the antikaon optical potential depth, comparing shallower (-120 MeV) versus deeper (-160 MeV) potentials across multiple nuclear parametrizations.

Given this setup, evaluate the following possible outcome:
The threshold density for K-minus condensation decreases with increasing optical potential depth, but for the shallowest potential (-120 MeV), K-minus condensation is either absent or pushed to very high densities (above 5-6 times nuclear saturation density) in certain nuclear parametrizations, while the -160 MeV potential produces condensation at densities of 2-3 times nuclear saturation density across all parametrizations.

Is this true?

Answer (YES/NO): NO